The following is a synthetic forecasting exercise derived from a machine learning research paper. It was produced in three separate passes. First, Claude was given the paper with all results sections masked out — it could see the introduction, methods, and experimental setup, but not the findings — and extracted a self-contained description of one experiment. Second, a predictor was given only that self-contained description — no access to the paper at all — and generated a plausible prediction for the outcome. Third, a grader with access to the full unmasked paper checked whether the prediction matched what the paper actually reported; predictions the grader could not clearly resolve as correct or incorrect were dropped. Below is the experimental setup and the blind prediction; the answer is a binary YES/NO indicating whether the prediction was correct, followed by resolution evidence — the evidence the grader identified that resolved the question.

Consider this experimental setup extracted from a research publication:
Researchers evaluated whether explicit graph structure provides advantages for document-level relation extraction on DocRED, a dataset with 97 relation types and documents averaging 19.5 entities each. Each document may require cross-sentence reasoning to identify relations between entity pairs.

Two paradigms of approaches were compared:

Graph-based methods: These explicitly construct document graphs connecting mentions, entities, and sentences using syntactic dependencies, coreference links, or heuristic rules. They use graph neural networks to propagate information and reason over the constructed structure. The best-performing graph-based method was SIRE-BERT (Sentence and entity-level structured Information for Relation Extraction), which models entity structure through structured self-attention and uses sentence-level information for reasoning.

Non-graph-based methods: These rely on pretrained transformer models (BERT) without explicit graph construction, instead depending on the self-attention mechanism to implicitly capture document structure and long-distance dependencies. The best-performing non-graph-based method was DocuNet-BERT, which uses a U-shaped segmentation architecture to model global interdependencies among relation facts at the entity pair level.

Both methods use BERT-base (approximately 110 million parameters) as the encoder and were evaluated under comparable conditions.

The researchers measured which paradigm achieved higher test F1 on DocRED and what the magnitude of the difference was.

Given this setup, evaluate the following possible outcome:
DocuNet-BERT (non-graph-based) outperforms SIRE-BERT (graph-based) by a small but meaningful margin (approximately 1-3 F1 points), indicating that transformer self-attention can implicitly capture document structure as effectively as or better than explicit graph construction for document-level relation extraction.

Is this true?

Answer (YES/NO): NO